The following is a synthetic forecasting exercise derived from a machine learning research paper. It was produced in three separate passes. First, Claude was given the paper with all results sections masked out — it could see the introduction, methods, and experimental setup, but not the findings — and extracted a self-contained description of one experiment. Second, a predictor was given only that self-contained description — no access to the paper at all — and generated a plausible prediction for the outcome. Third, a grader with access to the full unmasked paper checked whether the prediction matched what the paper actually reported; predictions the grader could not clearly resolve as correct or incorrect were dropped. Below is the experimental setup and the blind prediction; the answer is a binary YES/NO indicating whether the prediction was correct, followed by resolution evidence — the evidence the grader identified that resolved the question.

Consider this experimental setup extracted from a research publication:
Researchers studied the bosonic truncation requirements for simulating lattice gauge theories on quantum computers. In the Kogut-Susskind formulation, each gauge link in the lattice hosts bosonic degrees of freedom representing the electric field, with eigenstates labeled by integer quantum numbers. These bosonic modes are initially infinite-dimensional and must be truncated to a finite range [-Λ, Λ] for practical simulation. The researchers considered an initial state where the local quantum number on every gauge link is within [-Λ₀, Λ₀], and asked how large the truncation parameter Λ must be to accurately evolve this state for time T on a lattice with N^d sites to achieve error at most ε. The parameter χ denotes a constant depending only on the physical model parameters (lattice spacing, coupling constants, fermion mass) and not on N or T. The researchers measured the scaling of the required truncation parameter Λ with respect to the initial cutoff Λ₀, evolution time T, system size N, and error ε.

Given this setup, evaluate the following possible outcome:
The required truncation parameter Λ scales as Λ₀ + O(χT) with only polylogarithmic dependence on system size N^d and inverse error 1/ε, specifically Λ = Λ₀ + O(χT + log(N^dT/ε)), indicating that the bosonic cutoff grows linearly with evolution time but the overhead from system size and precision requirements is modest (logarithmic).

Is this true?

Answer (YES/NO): NO